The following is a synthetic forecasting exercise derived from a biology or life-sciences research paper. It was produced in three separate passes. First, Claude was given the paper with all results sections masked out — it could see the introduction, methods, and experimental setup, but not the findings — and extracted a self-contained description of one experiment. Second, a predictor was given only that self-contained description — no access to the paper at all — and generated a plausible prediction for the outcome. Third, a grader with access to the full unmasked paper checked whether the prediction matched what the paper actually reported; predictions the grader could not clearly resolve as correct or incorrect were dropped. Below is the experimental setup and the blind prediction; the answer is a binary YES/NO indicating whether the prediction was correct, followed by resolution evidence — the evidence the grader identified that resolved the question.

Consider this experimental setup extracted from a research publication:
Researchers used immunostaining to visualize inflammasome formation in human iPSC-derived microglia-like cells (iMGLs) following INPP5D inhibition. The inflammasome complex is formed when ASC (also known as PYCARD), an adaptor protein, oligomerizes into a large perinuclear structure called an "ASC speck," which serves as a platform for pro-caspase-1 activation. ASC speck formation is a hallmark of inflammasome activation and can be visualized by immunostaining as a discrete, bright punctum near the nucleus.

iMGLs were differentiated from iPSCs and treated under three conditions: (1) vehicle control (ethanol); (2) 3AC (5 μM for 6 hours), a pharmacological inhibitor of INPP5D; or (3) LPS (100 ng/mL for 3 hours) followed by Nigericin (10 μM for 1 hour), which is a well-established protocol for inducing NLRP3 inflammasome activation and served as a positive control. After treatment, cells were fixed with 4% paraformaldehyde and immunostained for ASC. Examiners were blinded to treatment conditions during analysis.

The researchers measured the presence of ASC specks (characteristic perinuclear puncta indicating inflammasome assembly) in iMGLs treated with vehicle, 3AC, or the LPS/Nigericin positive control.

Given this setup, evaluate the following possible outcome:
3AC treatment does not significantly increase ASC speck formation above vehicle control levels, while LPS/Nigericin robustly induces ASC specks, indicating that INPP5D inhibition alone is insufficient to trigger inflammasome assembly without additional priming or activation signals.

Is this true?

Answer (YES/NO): NO